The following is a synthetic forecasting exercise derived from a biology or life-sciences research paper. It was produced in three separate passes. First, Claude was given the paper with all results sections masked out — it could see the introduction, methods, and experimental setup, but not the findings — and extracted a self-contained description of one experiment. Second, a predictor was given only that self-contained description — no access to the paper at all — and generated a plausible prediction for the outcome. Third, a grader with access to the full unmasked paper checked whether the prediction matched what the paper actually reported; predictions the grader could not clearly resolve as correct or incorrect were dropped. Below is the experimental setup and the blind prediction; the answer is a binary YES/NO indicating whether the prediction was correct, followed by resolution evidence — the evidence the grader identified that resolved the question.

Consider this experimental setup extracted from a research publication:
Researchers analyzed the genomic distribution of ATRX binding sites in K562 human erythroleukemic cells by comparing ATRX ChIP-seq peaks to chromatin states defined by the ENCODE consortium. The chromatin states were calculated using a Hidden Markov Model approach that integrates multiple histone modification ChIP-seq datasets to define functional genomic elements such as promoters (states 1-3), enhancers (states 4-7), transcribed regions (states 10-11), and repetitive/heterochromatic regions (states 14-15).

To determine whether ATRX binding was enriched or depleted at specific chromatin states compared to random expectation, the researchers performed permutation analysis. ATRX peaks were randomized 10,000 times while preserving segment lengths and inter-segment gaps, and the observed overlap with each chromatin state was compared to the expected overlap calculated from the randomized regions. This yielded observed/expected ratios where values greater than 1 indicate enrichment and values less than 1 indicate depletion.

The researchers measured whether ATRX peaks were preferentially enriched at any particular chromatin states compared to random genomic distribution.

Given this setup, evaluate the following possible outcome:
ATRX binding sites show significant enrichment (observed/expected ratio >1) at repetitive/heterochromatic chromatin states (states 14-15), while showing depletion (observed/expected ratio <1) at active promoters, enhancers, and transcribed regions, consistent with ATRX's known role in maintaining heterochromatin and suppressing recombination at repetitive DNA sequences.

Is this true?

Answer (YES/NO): NO